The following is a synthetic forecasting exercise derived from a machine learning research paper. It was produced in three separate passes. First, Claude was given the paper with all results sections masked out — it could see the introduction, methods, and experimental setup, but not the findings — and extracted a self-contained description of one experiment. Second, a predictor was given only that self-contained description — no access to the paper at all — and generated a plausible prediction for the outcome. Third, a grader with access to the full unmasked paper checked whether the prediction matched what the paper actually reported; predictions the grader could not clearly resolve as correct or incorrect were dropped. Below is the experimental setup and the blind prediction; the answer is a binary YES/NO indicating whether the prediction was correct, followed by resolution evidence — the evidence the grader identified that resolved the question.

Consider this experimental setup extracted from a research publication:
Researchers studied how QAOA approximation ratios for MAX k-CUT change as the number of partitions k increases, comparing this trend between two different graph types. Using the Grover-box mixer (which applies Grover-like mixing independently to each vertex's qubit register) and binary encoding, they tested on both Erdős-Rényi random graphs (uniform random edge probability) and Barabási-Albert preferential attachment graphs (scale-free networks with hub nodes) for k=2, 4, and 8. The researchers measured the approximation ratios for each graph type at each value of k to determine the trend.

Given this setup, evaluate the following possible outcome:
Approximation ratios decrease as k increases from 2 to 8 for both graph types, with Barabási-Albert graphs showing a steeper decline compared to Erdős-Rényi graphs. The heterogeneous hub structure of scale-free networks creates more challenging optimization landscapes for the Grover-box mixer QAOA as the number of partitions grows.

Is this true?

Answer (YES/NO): NO